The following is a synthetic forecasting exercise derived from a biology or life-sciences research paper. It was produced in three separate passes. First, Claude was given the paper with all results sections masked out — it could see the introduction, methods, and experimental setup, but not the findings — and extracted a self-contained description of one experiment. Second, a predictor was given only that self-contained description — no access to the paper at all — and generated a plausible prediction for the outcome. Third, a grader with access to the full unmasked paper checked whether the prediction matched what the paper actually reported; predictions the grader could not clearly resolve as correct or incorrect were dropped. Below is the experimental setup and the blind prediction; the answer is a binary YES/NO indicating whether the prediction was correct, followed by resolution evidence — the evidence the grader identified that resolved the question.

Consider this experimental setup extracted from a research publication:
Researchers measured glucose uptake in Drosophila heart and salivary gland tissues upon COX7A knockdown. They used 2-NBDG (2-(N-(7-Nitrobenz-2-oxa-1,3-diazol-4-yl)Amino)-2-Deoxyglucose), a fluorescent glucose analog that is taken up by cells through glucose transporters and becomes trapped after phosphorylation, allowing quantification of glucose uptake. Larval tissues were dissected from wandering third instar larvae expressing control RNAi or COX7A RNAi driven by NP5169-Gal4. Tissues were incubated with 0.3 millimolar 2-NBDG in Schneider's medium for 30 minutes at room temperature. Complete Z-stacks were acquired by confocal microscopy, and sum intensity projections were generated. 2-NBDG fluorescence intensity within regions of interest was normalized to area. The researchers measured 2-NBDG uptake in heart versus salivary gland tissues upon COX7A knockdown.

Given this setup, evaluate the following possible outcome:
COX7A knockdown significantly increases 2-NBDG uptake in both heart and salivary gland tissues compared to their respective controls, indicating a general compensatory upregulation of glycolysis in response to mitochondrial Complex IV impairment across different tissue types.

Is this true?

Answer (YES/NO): NO